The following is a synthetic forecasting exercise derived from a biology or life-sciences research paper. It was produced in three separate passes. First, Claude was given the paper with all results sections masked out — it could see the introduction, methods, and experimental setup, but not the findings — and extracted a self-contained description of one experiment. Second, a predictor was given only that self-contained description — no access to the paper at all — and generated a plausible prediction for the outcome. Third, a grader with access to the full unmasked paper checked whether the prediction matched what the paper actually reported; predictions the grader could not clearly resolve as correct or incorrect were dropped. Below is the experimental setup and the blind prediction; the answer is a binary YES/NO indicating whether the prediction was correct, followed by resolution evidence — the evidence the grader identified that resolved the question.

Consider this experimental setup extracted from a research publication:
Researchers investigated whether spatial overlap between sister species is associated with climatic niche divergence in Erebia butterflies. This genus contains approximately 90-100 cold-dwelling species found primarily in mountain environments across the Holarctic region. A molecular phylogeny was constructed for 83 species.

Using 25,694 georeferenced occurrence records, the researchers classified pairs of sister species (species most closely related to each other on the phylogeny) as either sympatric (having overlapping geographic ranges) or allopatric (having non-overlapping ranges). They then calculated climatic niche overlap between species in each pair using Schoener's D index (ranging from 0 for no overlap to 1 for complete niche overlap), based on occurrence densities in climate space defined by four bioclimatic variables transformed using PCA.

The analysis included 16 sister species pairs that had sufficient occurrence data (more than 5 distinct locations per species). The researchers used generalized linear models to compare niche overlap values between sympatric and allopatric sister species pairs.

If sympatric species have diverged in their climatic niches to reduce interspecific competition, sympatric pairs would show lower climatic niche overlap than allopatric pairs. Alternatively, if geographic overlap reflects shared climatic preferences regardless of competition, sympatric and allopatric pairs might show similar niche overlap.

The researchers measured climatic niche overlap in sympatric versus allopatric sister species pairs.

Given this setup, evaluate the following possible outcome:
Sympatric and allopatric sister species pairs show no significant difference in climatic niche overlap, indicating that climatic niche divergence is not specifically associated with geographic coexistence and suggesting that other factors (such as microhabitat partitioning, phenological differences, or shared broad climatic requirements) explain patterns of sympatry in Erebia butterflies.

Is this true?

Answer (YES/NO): YES